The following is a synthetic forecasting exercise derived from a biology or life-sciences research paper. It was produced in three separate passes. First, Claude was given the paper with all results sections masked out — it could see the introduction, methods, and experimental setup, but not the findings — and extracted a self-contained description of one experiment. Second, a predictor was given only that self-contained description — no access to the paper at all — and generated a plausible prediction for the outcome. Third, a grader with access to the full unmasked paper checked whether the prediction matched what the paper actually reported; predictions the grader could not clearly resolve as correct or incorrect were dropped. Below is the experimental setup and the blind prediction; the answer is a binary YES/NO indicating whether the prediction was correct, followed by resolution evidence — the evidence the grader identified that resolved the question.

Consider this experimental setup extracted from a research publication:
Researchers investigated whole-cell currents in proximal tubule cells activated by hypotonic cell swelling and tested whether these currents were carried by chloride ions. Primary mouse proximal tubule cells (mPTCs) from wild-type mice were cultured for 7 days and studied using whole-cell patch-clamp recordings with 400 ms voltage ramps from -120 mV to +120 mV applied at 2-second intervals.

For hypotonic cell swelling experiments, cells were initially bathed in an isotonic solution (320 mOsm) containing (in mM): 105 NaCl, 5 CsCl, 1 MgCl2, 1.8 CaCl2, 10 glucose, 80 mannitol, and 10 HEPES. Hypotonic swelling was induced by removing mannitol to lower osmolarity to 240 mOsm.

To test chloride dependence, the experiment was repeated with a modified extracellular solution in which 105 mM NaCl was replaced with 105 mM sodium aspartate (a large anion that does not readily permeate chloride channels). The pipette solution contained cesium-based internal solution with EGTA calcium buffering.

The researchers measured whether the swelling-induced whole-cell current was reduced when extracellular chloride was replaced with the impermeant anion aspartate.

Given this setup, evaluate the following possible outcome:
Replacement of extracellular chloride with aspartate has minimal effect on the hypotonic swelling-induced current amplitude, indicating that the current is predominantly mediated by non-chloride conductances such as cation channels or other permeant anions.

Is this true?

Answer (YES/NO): NO